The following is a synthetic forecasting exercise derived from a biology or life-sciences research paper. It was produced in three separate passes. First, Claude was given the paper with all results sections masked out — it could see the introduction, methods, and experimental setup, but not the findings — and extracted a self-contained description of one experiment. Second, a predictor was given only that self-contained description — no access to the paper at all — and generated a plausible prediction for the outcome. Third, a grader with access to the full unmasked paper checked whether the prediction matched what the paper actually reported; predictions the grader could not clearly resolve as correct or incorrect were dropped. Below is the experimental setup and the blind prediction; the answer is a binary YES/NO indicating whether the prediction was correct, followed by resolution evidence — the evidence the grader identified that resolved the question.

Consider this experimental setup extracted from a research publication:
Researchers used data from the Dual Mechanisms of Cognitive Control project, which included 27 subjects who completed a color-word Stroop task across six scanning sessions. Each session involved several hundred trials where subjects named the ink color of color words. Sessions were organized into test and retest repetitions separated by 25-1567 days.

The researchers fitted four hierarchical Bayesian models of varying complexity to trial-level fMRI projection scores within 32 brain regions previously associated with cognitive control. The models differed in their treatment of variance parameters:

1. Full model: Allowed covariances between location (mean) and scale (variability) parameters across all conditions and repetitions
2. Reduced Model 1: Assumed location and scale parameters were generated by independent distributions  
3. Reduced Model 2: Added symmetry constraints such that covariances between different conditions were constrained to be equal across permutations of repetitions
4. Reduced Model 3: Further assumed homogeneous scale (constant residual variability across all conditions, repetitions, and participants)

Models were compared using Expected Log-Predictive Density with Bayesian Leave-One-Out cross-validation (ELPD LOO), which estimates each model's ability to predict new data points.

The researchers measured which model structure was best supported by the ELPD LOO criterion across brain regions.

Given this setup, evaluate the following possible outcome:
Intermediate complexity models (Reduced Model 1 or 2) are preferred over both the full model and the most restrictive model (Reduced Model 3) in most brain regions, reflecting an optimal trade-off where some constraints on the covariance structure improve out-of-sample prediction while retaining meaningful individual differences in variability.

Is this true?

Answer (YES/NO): YES